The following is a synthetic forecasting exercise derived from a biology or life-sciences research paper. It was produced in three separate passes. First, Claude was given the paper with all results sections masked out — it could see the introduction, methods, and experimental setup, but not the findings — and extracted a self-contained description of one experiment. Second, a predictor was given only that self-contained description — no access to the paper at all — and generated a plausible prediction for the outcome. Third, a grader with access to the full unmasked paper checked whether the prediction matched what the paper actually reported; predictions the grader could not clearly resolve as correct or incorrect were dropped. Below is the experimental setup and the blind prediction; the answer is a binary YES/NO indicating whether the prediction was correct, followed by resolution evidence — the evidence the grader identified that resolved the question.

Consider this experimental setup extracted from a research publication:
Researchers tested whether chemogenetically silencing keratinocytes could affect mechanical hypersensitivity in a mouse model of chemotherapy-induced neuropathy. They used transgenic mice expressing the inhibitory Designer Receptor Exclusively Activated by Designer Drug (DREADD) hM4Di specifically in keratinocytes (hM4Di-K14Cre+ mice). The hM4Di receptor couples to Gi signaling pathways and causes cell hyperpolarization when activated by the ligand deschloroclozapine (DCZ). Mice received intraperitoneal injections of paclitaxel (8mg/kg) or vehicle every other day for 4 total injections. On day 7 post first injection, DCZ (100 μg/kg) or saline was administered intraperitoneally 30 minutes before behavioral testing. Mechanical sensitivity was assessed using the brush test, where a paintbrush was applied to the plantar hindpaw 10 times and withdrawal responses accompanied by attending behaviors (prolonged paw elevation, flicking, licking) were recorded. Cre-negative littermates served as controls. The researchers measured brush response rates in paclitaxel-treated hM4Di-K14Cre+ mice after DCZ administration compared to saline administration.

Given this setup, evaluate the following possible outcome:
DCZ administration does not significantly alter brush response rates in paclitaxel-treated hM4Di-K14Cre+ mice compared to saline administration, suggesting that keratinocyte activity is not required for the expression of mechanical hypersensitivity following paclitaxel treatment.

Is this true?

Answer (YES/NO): NO